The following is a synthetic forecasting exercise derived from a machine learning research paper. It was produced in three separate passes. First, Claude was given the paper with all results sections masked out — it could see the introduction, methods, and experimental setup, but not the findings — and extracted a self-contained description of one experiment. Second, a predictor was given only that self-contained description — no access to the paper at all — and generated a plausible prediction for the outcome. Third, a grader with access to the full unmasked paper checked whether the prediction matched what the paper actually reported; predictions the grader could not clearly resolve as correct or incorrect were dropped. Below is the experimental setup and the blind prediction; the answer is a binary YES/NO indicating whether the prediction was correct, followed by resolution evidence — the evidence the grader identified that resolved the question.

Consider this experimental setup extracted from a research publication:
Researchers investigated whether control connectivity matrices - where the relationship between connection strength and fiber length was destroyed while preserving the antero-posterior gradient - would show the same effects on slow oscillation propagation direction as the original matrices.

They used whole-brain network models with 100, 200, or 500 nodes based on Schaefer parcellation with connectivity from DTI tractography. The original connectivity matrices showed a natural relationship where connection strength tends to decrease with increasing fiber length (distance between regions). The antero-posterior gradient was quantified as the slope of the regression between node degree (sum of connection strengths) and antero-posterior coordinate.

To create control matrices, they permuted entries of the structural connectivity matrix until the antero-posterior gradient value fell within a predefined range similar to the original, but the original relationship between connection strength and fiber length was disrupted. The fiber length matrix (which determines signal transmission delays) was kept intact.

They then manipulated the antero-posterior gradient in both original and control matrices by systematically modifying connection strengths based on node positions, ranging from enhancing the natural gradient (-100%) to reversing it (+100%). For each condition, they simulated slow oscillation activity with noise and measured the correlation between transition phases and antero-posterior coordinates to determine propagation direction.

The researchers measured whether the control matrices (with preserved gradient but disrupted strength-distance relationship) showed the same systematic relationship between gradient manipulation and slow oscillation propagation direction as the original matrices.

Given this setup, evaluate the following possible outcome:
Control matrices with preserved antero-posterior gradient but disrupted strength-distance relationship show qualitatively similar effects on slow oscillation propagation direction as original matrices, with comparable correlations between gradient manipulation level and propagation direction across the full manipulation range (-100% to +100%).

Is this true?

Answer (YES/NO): NO